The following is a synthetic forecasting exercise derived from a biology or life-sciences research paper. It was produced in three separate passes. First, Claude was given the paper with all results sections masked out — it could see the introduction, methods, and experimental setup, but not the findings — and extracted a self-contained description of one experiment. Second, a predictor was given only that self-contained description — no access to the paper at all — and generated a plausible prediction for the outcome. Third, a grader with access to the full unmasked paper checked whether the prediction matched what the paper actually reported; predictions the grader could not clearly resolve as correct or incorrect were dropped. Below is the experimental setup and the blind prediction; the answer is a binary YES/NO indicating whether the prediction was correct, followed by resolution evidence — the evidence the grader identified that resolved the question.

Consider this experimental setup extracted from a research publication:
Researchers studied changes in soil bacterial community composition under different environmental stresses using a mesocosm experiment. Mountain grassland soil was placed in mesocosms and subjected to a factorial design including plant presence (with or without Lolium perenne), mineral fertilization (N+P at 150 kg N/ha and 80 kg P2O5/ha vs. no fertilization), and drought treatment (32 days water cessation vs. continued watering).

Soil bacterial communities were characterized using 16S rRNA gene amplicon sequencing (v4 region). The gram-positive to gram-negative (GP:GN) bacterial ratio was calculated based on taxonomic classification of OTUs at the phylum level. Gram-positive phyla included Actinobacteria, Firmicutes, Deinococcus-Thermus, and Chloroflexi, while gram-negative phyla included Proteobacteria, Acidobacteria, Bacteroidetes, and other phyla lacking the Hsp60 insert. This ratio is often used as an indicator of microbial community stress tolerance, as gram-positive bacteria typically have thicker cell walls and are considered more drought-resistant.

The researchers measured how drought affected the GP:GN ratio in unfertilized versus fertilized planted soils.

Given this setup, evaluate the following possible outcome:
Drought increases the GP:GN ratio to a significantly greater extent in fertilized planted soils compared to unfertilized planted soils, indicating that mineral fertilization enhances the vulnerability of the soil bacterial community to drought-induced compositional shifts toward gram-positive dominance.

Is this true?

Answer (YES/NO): YES